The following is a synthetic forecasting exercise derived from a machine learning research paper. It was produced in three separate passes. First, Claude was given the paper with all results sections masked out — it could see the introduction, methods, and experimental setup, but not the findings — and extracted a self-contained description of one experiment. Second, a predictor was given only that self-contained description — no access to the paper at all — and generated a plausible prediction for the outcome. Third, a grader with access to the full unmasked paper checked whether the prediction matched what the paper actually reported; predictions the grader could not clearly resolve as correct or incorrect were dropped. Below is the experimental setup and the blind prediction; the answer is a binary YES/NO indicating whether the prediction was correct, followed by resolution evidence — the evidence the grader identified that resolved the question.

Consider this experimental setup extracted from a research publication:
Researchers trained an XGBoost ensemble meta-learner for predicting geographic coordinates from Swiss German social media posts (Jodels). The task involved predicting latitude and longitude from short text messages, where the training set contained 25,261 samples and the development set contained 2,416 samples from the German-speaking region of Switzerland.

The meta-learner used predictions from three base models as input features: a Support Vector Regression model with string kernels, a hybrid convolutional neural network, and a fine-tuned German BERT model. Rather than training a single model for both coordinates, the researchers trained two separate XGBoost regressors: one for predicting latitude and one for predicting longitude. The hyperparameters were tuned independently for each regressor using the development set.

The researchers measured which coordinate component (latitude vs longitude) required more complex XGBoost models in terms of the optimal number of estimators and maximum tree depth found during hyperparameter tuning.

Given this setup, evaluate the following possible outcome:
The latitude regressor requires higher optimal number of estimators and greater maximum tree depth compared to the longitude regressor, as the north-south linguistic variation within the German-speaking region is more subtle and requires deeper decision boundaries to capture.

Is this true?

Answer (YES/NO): NO